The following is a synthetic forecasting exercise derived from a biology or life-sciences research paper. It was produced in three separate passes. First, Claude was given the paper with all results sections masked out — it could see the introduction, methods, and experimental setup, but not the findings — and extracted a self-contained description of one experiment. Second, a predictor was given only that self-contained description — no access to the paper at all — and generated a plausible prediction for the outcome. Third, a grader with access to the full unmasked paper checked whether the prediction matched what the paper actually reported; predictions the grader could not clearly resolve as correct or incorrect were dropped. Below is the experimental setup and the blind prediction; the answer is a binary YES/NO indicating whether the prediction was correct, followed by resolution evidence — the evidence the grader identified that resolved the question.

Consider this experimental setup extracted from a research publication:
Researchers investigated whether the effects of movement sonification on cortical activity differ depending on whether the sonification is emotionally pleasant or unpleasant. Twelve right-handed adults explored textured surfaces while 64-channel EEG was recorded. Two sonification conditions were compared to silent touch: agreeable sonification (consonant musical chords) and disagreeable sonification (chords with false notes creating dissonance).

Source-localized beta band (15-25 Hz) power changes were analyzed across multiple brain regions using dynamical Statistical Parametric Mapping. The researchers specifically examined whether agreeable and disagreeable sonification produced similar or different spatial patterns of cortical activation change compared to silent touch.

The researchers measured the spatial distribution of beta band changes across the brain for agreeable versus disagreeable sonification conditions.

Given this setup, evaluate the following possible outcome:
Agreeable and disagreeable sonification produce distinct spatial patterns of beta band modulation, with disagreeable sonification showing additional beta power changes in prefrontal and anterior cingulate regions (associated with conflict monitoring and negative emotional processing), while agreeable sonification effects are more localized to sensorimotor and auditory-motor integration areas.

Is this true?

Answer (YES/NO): NO